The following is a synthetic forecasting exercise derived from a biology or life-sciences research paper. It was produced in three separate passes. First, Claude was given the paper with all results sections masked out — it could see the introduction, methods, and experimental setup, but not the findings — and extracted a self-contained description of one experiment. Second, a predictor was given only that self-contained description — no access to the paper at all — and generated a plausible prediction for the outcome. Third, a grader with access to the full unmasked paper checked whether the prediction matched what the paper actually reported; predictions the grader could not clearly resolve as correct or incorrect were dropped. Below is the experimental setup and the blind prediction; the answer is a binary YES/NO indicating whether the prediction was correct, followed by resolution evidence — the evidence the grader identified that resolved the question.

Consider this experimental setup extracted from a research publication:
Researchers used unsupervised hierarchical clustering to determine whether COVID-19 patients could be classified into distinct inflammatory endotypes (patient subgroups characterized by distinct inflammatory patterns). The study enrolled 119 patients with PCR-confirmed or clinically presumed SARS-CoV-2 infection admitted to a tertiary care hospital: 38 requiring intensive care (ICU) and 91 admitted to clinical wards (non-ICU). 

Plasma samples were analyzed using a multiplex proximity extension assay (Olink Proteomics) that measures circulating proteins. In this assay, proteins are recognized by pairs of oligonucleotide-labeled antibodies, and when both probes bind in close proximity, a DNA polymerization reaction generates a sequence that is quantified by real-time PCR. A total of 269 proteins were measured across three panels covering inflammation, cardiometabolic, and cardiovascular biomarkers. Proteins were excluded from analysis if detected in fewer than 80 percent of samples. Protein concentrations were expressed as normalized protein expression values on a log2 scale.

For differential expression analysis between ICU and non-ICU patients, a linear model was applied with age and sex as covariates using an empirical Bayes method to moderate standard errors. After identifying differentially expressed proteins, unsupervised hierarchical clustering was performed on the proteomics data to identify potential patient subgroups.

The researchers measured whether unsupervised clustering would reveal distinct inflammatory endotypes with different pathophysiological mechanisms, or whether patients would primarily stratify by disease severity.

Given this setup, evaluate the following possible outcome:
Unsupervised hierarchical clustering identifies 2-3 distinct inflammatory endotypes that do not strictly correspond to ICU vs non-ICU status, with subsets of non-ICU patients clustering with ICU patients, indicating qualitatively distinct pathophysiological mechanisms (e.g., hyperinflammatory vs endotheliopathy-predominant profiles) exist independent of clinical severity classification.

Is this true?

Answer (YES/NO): NO